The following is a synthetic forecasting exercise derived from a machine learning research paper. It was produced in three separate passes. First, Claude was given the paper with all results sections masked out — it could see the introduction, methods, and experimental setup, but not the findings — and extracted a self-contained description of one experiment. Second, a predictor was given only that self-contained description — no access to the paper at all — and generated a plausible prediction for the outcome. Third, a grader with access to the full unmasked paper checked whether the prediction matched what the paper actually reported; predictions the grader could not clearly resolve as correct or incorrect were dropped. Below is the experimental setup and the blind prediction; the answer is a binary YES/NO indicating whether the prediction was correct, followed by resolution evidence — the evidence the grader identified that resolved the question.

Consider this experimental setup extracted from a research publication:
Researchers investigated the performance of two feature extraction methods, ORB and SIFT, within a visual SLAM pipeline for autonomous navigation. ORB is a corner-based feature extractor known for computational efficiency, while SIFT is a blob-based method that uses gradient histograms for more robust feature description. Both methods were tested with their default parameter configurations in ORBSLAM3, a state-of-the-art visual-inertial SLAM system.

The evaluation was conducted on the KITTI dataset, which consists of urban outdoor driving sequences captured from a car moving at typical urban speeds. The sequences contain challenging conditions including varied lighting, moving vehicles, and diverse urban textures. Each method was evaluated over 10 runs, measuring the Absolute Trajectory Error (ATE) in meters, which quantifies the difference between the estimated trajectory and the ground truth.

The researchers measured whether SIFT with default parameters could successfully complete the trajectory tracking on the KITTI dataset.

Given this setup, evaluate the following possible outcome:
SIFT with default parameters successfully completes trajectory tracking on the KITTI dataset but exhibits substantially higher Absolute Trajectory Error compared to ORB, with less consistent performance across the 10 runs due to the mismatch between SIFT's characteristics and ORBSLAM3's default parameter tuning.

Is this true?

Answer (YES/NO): NO